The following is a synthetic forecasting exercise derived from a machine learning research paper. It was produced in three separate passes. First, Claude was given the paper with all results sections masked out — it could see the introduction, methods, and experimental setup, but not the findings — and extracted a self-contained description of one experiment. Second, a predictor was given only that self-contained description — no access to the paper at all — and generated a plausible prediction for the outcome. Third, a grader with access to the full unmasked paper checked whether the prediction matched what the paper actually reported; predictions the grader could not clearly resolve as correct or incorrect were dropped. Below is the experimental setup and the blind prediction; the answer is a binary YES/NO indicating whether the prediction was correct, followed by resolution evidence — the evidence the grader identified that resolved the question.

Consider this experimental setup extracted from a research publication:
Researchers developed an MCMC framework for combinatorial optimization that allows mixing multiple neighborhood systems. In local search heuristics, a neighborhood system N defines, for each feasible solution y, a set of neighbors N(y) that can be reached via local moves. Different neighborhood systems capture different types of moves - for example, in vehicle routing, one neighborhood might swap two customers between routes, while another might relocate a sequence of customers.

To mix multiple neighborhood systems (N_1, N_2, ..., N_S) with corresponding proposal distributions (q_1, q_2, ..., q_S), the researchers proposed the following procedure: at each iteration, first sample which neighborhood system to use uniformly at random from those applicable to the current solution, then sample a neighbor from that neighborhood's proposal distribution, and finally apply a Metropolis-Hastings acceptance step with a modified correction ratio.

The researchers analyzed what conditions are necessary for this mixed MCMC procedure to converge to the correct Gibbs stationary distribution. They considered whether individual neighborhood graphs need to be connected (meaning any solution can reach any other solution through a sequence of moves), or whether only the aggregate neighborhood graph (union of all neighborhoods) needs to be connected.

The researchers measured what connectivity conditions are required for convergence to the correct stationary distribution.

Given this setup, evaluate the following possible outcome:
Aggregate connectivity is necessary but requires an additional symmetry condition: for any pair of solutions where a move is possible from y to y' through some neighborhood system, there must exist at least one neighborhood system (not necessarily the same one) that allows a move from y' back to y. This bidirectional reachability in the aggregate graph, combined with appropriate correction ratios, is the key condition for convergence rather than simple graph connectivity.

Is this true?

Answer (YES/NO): NO